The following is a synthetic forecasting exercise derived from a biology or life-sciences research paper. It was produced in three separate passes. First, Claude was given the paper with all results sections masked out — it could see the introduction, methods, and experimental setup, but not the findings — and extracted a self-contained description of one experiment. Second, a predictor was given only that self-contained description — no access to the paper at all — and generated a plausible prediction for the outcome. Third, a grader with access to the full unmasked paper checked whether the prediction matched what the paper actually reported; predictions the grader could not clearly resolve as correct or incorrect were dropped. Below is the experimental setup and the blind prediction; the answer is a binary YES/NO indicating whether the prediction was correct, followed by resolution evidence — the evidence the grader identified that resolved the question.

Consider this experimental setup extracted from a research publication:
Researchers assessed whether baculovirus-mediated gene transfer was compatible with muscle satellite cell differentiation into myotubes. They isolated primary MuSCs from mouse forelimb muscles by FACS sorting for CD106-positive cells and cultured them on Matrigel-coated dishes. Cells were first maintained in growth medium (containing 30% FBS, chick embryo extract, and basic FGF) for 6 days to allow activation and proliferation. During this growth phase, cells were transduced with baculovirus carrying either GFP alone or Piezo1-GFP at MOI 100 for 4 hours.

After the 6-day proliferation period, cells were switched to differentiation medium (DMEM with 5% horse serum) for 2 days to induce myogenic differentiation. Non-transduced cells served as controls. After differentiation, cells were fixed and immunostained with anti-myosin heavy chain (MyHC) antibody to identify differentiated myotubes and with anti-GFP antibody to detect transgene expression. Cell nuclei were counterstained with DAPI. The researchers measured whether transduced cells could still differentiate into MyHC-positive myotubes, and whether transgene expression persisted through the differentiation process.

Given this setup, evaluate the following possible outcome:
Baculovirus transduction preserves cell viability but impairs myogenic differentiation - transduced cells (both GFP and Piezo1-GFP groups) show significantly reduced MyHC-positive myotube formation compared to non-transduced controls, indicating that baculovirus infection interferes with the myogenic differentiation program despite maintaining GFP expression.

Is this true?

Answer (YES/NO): NO